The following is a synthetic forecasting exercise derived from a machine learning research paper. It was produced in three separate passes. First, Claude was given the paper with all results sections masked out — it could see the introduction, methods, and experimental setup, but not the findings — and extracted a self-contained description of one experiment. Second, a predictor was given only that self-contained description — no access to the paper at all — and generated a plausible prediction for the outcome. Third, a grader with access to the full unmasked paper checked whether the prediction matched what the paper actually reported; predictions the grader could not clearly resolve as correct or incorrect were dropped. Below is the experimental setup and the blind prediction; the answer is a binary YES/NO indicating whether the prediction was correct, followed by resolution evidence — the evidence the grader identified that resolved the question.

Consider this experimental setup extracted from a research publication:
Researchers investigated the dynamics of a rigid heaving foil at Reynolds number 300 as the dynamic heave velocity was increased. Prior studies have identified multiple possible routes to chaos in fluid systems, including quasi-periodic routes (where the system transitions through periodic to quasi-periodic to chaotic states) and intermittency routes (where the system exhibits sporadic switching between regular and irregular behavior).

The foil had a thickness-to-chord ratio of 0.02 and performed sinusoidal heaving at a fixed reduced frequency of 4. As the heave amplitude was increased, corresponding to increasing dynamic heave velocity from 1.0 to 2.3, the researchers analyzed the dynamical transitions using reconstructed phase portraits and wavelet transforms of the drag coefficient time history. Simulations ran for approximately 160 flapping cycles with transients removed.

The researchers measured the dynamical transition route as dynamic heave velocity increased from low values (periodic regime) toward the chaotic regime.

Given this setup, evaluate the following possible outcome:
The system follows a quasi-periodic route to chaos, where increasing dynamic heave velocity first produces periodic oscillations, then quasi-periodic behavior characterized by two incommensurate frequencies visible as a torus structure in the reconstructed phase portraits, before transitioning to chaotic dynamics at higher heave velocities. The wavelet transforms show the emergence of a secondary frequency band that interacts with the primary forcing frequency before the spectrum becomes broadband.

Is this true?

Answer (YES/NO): NO